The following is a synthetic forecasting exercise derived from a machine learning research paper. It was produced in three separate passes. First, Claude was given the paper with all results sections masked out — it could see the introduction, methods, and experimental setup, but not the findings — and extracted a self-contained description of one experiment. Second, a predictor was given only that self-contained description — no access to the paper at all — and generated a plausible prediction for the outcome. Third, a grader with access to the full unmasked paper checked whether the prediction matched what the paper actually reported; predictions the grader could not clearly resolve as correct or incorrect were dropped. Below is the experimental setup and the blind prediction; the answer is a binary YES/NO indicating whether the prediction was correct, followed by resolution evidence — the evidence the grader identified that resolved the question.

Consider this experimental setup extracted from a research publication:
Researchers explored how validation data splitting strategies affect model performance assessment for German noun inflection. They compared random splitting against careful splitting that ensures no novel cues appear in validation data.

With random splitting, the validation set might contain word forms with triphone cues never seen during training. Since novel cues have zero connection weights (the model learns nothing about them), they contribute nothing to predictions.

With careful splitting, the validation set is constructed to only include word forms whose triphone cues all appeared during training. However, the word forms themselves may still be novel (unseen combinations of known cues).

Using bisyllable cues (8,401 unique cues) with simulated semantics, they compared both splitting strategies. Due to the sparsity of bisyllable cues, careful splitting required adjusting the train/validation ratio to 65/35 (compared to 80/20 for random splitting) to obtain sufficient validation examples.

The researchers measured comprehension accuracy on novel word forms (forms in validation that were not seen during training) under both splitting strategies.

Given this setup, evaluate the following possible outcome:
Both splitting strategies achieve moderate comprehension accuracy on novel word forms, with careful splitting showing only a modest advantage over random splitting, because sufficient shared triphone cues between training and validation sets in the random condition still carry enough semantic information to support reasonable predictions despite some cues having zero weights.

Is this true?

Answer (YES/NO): NO